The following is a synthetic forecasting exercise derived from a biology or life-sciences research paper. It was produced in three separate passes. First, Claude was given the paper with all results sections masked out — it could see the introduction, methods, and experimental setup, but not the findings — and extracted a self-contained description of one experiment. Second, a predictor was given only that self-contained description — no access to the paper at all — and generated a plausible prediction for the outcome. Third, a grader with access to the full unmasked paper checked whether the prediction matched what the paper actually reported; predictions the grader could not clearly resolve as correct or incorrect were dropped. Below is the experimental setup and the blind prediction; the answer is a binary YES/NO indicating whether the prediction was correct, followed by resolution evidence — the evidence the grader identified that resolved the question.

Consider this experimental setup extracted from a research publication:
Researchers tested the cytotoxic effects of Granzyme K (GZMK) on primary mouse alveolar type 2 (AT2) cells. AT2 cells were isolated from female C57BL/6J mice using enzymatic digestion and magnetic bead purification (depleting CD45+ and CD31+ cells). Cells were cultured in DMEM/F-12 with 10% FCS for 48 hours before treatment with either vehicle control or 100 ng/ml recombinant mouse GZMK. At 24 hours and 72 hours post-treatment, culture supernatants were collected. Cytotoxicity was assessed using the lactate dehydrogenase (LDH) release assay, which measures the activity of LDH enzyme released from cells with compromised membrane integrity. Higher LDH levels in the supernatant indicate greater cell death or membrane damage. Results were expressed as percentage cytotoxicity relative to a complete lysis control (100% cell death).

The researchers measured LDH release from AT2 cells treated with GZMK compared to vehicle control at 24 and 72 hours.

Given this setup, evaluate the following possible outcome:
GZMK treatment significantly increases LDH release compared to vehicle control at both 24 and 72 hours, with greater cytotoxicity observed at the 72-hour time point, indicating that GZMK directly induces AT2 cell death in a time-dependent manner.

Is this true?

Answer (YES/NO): NO